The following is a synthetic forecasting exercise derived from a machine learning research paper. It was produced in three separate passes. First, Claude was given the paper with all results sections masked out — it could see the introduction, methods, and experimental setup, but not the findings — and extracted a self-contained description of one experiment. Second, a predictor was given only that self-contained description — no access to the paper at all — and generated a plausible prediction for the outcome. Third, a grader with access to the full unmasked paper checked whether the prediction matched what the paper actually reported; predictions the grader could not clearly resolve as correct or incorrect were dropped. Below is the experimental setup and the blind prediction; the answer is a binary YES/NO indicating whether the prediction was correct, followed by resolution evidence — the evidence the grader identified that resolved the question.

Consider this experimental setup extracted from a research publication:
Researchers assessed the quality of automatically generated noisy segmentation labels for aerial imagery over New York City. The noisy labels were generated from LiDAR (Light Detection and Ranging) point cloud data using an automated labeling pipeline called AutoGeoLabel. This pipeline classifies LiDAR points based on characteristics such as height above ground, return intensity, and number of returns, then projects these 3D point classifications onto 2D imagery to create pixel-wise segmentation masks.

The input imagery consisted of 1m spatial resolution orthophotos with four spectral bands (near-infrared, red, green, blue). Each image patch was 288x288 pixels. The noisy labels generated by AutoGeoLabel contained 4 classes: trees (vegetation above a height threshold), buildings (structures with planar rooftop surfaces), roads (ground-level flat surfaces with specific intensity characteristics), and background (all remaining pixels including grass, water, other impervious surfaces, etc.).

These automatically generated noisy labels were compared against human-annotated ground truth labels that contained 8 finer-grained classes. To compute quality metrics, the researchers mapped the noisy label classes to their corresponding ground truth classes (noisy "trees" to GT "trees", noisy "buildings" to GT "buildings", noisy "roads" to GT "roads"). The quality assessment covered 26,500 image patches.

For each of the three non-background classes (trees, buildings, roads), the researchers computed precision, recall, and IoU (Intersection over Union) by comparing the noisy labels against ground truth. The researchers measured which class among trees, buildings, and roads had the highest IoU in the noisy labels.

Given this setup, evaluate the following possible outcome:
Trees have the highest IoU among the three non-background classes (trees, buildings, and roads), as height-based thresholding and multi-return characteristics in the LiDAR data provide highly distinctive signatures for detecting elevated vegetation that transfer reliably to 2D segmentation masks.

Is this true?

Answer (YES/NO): YES